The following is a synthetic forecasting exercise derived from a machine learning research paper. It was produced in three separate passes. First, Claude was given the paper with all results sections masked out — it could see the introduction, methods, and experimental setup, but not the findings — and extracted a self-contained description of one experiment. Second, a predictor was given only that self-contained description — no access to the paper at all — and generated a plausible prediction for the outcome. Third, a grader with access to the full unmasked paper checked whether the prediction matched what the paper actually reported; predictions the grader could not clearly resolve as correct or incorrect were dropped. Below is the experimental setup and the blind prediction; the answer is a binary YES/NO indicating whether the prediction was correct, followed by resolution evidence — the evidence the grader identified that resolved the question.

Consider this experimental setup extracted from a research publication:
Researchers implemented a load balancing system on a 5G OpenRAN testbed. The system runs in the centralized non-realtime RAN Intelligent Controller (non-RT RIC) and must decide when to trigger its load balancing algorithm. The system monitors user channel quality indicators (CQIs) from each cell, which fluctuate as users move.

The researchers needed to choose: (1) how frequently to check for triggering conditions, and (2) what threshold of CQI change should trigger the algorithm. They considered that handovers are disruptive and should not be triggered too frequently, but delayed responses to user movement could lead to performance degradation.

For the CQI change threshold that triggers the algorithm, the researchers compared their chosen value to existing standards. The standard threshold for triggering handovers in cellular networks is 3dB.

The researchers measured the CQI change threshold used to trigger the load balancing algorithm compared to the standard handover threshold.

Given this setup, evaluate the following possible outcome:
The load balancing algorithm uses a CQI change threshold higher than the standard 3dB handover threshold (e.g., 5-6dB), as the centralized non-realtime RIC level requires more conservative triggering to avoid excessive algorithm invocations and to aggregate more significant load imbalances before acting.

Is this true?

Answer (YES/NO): NO